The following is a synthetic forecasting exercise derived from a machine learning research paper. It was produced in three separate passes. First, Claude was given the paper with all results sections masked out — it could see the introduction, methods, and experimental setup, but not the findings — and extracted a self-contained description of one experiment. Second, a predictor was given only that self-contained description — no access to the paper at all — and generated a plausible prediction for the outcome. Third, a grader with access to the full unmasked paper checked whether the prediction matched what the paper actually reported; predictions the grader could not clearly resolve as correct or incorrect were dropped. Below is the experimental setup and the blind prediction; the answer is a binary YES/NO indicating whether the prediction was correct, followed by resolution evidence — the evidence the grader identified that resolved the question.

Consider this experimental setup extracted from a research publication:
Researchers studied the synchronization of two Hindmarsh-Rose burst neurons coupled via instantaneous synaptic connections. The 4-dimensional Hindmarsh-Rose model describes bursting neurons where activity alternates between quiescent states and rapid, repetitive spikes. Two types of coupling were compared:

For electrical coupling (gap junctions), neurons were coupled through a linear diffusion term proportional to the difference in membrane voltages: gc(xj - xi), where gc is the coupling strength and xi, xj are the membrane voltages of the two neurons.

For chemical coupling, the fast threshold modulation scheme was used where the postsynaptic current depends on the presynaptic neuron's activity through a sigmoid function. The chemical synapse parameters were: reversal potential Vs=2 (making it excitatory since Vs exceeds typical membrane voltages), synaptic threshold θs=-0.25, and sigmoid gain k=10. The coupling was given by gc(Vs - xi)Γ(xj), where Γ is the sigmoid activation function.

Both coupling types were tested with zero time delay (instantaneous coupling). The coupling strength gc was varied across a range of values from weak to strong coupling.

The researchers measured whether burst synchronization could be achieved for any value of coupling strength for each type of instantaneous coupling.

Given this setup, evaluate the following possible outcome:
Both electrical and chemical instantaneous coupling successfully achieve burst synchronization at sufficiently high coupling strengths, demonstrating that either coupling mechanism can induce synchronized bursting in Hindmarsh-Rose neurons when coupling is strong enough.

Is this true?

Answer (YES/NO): NO